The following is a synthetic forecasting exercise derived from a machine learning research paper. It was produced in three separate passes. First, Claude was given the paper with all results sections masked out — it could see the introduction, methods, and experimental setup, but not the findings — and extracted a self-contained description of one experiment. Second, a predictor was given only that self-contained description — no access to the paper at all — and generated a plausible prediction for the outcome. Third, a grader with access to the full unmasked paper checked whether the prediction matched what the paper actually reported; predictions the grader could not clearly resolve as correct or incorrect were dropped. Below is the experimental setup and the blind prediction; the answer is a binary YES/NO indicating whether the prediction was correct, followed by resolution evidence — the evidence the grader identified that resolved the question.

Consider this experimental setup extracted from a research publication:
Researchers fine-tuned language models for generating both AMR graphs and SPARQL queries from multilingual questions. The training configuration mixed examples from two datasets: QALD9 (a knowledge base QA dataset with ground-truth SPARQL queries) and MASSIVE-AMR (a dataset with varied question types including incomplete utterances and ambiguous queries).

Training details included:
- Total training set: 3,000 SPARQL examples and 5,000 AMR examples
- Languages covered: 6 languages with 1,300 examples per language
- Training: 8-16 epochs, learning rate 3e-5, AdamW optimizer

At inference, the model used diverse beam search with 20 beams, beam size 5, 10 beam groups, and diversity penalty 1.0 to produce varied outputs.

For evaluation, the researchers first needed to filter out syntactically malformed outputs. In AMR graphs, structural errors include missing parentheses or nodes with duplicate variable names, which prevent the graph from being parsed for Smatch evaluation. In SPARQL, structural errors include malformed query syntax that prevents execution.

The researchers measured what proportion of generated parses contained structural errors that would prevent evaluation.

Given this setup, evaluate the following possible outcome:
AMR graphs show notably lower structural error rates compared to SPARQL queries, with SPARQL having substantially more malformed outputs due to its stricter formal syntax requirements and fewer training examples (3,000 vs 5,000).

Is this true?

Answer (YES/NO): NO